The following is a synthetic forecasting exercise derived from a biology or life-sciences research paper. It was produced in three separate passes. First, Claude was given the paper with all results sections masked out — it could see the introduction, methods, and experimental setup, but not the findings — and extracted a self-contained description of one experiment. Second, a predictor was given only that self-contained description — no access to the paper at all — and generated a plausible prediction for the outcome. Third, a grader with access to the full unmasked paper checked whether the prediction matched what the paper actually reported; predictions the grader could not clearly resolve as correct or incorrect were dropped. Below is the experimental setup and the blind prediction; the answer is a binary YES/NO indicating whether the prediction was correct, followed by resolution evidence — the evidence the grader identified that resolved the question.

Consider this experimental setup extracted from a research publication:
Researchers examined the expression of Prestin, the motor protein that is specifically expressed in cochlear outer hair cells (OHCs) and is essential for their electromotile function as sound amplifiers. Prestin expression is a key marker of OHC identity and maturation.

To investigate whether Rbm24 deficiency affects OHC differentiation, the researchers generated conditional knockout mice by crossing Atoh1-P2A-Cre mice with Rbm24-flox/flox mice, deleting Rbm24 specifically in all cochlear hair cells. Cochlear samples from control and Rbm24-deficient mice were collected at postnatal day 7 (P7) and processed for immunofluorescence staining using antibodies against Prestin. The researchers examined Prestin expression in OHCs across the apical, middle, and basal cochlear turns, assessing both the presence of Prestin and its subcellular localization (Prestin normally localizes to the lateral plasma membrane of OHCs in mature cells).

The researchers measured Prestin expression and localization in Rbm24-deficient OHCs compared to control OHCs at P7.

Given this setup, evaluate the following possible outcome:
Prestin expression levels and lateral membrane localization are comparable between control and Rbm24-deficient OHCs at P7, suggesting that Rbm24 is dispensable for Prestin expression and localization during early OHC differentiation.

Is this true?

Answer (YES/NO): NO